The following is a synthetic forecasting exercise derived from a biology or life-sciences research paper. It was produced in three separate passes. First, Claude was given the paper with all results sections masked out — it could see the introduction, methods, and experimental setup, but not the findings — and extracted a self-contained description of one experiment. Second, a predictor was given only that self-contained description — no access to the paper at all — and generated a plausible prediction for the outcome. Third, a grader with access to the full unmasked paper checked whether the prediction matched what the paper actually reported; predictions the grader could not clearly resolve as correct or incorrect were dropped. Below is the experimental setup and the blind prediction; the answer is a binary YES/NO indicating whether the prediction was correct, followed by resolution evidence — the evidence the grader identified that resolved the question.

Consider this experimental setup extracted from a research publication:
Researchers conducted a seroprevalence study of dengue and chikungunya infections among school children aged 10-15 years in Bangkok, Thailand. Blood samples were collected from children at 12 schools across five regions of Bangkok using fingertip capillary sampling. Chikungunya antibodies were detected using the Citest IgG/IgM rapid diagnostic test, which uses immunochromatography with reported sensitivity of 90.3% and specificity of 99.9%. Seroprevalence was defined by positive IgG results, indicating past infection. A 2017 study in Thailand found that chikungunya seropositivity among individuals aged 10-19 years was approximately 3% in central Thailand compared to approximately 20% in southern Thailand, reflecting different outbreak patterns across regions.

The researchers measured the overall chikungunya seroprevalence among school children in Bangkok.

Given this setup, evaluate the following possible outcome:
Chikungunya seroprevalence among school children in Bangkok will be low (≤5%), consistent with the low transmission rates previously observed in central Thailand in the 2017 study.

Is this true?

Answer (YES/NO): NO